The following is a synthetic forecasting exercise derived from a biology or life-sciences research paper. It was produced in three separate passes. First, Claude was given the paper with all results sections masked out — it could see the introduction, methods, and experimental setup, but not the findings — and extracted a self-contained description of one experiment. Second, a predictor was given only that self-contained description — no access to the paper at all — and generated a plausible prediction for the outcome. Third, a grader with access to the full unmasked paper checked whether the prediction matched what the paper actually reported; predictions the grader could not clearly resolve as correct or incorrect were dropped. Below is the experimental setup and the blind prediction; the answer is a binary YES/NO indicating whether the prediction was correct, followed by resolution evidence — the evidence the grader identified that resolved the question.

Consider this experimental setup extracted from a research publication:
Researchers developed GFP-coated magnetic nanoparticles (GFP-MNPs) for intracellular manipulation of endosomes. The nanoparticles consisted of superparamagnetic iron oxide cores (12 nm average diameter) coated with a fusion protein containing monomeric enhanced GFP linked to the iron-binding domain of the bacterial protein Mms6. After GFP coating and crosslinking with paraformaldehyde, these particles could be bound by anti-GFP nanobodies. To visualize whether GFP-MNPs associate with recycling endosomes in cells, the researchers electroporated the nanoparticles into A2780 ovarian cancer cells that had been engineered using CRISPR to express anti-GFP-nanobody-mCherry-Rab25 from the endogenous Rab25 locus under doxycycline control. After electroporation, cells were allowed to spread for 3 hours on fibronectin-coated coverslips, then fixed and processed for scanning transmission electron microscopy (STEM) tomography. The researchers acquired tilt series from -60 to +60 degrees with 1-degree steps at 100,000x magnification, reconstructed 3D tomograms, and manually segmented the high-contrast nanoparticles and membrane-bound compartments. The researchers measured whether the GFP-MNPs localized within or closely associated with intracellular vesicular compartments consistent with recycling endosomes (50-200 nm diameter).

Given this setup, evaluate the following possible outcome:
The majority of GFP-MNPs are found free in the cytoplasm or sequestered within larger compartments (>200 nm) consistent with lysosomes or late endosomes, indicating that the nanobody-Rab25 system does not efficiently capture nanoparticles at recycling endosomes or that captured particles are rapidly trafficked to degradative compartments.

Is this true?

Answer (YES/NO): NO